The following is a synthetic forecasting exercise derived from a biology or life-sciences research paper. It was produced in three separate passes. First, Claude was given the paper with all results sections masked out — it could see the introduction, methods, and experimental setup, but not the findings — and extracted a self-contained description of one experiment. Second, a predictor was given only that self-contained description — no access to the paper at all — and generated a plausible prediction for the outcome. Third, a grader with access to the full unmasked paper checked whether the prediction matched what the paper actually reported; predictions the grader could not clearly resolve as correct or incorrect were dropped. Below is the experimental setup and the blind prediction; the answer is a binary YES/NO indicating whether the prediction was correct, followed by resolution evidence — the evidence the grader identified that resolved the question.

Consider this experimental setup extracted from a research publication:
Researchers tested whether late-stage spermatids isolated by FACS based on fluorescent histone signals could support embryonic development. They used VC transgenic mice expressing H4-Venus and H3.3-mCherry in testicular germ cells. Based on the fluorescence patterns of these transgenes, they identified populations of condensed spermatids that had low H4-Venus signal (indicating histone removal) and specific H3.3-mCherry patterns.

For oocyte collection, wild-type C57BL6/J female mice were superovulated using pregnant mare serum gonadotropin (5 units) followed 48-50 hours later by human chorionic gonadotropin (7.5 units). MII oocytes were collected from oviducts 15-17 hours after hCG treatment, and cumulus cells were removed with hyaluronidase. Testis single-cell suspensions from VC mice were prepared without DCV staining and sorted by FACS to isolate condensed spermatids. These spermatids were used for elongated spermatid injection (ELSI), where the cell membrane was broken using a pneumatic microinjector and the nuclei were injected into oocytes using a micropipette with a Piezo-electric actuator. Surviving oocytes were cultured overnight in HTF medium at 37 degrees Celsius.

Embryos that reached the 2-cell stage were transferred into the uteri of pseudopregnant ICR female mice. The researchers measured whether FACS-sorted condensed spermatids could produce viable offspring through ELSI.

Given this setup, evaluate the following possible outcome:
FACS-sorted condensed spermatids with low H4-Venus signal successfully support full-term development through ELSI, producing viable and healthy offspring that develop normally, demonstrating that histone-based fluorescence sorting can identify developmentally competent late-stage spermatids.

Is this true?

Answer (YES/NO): YES